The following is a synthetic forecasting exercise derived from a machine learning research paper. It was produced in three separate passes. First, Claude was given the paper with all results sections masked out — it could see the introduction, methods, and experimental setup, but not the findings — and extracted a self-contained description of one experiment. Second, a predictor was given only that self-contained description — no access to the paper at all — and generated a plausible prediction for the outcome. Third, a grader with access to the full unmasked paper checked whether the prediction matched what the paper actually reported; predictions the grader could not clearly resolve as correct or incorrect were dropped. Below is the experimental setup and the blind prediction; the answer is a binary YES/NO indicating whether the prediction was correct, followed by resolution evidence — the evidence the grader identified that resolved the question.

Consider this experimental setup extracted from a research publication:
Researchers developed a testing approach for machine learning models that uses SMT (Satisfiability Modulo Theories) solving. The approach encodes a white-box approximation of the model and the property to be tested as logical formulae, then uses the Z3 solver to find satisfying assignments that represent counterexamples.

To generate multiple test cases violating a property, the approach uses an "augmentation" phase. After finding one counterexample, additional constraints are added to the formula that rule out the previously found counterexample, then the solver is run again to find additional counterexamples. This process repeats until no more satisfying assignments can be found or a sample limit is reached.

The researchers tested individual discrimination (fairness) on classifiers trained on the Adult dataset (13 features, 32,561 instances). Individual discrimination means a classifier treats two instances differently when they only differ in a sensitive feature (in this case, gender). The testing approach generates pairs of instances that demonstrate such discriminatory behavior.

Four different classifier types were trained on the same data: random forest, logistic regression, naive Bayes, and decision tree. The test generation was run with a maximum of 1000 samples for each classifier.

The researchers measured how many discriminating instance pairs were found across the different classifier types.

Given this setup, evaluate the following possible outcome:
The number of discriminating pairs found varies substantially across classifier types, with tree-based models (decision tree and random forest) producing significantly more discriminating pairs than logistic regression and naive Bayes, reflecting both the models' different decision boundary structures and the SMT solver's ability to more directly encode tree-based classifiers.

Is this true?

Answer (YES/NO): NO